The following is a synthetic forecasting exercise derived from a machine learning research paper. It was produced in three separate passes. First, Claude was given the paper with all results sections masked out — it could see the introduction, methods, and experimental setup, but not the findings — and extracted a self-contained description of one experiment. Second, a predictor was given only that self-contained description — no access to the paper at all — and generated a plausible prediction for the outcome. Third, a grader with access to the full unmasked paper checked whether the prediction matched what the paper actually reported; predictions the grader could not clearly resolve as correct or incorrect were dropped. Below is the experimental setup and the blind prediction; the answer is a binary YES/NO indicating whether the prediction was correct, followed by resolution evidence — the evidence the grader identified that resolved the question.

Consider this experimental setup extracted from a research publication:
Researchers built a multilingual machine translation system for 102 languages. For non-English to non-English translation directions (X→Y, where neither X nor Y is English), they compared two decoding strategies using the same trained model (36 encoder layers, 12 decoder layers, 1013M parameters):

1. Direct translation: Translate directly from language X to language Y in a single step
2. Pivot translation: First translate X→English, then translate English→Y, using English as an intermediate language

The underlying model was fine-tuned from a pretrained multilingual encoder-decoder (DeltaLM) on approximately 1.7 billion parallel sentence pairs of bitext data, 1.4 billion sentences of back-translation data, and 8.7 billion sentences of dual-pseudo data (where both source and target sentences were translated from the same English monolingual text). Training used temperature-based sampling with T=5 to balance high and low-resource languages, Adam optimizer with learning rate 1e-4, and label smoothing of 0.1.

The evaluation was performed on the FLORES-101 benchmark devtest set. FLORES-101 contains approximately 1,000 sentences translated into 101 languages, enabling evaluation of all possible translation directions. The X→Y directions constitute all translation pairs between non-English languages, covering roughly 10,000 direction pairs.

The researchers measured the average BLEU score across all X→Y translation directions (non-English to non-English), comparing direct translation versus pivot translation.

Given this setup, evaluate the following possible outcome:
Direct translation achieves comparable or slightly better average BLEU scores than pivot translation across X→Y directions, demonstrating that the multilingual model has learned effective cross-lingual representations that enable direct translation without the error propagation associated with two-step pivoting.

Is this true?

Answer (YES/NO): NO